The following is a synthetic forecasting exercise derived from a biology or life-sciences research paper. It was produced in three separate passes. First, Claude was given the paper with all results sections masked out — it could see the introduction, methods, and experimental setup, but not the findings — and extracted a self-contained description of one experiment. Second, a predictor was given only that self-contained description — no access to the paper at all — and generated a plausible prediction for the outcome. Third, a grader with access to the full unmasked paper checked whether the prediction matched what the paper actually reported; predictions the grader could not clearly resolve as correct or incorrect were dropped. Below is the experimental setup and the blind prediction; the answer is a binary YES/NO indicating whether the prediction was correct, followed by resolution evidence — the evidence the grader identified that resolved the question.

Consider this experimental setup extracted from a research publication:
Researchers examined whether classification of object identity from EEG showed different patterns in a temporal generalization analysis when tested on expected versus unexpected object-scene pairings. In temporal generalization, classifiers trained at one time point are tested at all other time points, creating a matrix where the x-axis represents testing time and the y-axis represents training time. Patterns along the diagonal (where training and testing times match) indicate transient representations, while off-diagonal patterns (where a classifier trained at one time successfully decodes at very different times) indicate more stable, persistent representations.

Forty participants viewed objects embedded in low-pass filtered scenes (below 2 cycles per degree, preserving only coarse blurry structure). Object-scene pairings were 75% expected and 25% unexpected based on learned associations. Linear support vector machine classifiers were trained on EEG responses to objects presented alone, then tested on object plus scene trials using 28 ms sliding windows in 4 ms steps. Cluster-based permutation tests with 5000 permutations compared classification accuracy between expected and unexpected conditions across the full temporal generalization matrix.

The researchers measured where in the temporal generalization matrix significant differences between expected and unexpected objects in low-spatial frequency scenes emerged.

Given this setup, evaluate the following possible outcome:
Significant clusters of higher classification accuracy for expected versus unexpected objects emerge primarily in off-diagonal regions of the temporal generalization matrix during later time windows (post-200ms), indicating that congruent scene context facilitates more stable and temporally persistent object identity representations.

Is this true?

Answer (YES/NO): NO